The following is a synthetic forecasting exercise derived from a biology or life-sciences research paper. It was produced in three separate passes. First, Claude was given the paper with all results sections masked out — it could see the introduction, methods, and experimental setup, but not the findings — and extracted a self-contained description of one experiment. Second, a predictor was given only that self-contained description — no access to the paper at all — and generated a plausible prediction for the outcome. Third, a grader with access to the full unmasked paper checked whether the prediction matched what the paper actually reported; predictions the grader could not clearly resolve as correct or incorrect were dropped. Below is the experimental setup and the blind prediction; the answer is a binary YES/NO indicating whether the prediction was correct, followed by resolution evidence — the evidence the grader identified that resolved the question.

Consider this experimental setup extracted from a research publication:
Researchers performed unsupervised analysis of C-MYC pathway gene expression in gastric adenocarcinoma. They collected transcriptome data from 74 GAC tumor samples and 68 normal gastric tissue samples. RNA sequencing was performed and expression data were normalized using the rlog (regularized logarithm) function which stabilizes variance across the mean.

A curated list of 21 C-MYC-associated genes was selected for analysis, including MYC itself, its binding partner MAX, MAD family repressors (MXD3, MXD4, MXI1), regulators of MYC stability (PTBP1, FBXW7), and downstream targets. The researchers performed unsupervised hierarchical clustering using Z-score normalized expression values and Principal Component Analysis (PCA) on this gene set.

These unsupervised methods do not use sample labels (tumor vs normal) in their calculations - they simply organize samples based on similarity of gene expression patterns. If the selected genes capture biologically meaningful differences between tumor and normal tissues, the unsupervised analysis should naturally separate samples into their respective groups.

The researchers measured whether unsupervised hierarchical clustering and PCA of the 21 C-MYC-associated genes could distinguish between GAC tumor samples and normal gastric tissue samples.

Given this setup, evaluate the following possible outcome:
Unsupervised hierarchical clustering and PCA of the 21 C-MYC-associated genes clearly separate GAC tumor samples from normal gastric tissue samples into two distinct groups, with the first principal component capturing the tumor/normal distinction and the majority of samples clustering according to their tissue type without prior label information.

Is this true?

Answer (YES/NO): YES